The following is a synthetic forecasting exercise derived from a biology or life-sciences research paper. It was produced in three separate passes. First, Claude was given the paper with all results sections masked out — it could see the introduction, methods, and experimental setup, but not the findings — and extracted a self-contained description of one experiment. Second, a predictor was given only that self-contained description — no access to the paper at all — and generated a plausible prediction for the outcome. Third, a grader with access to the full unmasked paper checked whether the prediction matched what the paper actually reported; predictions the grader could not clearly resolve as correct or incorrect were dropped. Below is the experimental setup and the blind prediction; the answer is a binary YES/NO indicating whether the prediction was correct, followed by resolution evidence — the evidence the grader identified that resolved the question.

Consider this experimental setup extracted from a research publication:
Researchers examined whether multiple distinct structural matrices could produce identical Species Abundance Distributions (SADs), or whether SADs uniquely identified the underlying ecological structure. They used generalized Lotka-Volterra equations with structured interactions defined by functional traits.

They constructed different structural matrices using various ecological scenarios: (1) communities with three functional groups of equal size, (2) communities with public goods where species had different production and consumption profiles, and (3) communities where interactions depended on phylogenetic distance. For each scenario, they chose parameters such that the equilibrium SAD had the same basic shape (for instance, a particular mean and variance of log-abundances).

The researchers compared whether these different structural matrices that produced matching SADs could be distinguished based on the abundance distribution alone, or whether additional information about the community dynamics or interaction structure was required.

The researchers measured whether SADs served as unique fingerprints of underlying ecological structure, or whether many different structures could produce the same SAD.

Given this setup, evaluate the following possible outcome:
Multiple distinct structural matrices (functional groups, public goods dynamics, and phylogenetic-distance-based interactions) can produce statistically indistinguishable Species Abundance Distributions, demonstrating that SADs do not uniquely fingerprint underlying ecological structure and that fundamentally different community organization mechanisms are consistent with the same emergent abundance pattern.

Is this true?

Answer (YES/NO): YES